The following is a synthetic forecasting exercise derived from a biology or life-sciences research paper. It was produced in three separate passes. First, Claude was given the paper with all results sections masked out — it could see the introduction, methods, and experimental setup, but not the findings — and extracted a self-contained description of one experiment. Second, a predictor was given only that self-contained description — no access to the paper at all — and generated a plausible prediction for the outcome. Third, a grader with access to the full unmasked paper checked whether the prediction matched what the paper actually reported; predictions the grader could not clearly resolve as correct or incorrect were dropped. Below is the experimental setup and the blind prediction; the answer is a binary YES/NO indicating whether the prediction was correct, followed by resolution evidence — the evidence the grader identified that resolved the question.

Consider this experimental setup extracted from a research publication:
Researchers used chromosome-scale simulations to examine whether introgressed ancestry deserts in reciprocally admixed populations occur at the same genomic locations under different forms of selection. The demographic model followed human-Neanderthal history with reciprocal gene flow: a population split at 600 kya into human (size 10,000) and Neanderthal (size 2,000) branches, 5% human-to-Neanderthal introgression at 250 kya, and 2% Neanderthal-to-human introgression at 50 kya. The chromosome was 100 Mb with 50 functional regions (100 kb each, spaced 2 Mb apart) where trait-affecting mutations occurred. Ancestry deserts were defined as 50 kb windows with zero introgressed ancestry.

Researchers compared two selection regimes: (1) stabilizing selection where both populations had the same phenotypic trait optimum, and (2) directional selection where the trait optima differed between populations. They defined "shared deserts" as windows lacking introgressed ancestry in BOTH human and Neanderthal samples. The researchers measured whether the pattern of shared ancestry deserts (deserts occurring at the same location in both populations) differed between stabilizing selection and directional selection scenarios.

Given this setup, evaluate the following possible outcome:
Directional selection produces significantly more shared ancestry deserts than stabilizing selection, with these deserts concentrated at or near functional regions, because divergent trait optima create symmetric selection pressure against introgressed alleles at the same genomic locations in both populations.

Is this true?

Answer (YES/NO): NO